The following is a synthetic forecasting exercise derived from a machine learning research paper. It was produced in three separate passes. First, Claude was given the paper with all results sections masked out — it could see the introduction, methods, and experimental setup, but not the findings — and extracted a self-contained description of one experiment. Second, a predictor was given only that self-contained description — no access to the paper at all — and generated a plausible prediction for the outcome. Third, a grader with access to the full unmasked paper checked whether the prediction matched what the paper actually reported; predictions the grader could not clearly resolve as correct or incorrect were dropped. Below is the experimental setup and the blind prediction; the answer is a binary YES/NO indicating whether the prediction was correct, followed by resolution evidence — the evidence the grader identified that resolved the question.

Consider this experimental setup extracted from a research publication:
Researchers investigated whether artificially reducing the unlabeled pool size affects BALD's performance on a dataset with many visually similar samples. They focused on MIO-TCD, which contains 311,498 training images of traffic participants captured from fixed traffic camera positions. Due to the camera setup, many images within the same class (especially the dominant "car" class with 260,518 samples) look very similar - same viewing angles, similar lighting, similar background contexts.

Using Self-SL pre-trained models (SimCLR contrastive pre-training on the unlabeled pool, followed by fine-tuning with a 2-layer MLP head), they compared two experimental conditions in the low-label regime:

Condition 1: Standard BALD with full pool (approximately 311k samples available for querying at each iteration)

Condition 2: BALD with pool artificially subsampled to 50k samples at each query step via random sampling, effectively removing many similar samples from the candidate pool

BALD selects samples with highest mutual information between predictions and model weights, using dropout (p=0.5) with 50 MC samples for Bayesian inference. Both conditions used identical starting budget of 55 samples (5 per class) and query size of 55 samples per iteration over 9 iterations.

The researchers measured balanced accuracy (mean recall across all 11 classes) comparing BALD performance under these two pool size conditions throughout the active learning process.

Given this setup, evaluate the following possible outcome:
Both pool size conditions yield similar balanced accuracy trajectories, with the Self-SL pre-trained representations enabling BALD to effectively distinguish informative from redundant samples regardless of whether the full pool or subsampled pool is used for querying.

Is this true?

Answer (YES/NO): NO